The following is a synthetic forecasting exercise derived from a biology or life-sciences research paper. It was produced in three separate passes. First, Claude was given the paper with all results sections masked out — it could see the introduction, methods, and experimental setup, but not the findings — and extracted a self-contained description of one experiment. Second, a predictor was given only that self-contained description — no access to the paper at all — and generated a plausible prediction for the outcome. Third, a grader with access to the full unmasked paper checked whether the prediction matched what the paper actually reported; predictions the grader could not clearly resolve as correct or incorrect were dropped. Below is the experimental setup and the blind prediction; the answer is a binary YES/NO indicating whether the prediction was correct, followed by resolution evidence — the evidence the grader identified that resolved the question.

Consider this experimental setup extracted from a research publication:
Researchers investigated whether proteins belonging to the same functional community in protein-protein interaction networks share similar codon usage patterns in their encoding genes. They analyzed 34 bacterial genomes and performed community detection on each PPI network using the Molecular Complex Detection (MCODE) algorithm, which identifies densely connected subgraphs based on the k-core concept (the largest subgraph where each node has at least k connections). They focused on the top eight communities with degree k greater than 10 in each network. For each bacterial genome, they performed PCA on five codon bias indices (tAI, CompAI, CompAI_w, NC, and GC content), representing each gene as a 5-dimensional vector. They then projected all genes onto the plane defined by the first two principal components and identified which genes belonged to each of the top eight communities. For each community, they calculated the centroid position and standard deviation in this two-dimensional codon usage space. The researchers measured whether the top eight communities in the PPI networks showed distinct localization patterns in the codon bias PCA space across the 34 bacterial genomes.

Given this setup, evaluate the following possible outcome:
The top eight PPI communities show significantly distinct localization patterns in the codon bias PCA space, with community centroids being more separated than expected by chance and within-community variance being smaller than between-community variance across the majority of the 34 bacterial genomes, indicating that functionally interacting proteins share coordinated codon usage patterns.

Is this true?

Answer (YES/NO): NO